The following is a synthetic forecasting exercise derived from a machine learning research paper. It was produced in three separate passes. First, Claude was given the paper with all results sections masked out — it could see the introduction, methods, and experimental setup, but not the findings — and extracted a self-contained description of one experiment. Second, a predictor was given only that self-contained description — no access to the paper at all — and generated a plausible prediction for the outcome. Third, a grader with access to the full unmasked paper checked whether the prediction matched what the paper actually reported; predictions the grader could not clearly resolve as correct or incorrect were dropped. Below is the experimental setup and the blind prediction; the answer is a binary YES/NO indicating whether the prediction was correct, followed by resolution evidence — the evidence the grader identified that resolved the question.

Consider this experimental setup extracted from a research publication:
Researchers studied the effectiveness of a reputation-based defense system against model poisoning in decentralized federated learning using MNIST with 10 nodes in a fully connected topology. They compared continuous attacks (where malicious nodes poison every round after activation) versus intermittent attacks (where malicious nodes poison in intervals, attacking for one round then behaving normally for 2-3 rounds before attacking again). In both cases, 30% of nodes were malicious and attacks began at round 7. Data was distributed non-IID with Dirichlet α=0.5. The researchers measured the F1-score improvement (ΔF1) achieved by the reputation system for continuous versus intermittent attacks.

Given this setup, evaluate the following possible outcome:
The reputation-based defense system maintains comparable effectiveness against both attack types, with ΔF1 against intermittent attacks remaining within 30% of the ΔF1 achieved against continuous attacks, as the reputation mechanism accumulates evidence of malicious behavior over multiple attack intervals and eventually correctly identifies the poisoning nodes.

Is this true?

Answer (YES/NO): NO